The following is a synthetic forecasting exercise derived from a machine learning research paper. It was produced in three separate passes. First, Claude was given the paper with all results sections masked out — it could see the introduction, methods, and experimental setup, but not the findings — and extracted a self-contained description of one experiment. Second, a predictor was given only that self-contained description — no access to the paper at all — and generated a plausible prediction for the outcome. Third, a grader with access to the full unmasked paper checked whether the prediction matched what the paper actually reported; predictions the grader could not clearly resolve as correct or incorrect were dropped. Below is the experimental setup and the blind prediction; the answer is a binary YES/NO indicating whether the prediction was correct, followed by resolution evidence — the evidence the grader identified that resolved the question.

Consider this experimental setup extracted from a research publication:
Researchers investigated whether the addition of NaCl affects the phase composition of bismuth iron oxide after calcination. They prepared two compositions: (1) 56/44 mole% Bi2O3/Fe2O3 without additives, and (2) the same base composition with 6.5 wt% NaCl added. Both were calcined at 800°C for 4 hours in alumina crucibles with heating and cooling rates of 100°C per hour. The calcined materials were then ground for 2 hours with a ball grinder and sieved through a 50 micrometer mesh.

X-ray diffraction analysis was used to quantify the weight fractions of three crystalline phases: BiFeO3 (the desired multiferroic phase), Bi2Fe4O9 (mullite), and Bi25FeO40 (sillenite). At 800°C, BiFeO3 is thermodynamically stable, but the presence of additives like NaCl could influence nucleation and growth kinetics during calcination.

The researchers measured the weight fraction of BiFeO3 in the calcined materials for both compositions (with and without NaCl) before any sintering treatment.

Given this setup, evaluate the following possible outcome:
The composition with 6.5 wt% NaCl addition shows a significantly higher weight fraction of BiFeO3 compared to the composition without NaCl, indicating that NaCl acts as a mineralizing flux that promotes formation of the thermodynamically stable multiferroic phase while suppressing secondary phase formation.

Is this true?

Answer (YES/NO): NO